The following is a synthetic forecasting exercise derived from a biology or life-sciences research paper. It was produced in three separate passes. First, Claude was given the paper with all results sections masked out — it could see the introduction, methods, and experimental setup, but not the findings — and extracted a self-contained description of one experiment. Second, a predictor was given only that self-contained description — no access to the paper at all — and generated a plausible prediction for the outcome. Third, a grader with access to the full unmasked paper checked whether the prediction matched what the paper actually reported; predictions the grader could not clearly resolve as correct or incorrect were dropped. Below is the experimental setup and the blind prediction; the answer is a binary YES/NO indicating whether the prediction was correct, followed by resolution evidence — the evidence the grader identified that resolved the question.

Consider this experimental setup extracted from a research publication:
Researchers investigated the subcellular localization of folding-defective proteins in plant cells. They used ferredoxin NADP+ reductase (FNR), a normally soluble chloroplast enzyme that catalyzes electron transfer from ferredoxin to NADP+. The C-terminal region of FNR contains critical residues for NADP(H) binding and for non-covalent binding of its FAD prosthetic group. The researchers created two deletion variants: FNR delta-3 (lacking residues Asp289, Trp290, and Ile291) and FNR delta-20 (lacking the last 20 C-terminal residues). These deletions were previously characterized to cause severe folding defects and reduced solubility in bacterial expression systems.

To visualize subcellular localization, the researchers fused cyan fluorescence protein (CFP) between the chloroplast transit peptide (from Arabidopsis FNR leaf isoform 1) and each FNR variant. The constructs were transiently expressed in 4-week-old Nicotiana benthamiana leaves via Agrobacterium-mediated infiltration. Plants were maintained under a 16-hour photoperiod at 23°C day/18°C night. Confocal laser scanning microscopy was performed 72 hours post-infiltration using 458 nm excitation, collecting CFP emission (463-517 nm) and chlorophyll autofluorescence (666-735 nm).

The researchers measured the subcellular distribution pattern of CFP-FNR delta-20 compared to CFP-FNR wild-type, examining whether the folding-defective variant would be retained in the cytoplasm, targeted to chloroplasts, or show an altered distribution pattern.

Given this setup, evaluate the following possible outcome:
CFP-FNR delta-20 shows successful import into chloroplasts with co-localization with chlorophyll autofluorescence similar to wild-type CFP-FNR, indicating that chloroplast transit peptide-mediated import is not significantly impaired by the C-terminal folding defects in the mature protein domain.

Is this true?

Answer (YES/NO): YES